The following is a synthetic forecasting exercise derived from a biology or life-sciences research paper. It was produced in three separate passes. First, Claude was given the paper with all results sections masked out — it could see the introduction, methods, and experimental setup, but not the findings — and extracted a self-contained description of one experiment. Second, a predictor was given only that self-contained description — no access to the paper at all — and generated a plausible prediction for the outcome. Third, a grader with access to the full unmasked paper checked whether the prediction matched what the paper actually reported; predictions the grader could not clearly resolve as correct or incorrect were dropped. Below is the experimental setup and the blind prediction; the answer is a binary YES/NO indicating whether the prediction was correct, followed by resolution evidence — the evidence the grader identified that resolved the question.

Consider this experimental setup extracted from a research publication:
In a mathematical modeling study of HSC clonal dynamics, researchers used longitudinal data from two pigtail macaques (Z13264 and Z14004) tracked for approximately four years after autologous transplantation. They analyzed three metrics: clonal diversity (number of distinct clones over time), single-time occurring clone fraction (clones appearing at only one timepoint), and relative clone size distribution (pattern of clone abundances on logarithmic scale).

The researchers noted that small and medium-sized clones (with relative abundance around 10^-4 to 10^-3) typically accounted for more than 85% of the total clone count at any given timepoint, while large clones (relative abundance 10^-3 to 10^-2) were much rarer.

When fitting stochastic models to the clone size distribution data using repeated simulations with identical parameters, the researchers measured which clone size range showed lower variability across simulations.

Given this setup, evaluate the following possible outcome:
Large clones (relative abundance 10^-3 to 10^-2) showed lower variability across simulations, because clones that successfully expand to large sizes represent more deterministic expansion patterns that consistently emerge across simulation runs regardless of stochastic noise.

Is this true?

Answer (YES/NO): NO